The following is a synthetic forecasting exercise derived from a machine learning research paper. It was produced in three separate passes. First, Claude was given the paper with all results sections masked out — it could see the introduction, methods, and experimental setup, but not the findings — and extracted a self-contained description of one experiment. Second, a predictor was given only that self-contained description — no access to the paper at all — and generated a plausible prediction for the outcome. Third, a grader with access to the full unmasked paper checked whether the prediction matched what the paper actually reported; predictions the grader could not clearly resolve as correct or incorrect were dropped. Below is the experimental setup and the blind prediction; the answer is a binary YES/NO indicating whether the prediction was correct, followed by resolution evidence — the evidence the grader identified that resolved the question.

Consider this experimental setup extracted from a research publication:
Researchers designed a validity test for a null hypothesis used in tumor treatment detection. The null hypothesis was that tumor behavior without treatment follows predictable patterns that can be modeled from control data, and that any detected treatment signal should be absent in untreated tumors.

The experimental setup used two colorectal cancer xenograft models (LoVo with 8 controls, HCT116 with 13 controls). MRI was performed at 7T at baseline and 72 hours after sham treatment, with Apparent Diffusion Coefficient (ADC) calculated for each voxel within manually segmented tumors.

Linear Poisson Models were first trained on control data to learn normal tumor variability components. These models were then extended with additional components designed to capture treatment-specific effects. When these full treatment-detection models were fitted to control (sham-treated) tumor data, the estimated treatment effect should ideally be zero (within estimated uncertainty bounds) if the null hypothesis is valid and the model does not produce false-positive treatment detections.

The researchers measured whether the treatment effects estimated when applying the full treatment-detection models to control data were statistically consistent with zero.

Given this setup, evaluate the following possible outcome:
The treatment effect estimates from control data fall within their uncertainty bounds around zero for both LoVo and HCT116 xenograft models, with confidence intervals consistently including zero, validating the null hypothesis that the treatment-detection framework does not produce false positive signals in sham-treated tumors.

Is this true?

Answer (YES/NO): NO